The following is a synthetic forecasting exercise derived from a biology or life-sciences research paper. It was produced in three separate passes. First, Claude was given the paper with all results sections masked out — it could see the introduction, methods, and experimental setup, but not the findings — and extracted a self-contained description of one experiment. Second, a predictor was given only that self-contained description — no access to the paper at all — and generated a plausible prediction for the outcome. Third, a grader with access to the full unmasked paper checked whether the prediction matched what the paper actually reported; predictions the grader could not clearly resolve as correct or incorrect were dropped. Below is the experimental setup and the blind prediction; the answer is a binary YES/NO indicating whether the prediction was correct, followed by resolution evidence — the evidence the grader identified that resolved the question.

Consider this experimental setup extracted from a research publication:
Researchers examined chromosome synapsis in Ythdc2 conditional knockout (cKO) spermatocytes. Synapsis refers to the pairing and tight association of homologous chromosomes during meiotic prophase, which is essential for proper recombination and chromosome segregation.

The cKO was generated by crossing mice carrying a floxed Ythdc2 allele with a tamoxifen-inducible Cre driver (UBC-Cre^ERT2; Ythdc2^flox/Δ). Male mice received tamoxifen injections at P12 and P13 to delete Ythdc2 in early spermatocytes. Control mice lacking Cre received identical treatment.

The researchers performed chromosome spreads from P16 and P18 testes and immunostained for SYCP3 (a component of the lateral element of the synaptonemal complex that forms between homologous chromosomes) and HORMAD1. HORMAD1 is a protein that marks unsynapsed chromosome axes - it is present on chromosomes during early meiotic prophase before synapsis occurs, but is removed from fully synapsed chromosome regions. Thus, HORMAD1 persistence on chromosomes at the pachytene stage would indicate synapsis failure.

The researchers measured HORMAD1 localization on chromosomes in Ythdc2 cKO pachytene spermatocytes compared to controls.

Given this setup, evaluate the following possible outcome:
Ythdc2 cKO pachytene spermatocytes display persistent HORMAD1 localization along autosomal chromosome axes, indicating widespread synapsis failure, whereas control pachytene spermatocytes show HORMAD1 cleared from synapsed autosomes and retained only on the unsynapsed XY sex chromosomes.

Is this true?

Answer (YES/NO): NO